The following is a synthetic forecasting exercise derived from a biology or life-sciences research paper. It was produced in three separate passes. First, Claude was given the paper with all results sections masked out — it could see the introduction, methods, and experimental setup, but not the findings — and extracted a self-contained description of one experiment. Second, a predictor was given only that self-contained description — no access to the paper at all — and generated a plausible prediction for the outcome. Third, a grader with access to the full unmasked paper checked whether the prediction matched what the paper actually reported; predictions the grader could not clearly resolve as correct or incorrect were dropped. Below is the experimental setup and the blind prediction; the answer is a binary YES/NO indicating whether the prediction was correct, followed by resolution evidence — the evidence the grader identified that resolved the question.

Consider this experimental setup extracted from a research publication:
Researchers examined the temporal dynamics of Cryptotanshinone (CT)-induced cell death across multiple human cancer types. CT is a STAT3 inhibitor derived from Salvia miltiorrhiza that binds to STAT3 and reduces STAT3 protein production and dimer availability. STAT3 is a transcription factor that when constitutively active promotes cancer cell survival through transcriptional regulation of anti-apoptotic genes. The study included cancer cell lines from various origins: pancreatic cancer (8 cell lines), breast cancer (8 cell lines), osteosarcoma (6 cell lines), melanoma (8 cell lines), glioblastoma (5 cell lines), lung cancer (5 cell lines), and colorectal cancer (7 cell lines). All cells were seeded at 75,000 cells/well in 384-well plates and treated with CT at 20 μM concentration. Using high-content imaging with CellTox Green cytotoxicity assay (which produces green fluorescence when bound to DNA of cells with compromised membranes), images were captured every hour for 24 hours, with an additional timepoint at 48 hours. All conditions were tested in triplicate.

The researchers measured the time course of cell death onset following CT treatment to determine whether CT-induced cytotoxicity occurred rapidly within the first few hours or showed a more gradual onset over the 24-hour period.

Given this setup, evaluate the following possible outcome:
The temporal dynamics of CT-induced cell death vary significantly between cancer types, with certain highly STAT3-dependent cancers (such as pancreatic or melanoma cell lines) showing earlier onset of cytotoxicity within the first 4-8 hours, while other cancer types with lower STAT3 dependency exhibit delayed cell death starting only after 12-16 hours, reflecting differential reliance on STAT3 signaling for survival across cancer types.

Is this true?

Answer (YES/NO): NO